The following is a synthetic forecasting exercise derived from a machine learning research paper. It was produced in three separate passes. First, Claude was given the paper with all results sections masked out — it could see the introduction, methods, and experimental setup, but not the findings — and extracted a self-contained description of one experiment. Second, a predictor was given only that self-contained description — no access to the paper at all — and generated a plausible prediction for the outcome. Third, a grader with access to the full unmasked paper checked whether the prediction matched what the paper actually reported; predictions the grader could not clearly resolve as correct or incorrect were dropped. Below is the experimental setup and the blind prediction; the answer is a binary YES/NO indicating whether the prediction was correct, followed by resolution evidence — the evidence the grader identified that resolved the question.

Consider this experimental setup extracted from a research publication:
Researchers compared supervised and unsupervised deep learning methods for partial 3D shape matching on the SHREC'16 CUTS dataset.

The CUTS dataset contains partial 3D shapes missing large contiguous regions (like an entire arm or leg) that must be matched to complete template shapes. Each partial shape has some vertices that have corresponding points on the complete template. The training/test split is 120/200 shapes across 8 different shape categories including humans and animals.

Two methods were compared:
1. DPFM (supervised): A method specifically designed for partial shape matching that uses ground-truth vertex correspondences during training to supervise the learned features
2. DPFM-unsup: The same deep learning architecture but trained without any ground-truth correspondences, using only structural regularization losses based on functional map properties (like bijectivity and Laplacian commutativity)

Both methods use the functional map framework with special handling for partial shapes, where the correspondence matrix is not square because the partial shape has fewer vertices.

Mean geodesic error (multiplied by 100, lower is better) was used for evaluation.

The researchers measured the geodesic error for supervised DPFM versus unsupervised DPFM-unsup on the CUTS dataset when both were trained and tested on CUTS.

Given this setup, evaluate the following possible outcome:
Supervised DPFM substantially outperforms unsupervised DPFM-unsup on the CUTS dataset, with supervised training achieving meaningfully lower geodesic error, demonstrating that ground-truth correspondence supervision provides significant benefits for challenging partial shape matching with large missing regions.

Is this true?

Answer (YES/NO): YES